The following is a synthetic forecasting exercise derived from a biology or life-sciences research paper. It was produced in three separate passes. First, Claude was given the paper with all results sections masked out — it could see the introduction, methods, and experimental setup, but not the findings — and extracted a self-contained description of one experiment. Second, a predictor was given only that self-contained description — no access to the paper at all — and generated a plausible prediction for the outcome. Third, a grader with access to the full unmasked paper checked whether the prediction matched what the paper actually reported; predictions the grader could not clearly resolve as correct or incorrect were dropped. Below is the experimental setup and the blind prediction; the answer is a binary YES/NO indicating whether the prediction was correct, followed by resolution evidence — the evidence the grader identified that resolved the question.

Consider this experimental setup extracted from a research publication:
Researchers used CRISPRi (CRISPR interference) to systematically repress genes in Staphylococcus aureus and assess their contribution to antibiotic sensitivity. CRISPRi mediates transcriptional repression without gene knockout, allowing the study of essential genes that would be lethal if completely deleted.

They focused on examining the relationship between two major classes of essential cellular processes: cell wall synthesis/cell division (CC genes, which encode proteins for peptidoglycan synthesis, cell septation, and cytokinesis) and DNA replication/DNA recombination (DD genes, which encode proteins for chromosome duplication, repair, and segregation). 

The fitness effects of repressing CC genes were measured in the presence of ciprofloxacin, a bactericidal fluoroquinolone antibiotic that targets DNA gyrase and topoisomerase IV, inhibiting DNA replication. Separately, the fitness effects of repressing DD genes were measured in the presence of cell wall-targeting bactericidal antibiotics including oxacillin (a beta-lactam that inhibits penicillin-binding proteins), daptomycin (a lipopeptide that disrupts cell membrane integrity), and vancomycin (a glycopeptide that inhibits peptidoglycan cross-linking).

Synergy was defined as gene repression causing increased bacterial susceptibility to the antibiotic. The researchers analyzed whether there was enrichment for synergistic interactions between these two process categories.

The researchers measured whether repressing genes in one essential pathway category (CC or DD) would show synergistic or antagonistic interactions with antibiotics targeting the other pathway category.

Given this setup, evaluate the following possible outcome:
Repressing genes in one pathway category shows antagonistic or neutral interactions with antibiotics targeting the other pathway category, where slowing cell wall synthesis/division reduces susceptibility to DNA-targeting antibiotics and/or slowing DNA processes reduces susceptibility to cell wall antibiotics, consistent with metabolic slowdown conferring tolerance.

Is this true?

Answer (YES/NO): NO